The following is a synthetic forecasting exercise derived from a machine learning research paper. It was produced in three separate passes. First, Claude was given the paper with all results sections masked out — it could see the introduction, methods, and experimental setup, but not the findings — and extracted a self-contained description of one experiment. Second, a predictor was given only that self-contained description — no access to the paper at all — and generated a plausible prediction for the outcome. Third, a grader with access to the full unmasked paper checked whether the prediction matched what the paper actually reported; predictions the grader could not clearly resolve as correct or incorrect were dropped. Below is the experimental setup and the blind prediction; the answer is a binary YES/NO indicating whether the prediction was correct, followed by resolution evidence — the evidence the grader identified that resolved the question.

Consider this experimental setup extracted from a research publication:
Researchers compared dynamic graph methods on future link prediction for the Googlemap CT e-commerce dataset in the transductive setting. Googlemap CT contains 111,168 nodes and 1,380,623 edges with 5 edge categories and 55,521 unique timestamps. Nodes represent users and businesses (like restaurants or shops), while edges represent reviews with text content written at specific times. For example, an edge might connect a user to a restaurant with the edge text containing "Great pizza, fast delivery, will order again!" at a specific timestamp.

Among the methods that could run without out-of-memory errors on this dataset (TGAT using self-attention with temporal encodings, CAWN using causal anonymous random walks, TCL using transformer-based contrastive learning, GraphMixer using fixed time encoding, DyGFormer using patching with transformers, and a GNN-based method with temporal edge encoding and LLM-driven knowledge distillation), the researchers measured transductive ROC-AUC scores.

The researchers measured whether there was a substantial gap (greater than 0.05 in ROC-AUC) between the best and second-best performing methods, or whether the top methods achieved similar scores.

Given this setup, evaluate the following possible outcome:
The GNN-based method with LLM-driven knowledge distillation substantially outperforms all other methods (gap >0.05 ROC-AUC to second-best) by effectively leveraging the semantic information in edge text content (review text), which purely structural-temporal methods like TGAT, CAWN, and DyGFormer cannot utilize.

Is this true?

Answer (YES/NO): NO